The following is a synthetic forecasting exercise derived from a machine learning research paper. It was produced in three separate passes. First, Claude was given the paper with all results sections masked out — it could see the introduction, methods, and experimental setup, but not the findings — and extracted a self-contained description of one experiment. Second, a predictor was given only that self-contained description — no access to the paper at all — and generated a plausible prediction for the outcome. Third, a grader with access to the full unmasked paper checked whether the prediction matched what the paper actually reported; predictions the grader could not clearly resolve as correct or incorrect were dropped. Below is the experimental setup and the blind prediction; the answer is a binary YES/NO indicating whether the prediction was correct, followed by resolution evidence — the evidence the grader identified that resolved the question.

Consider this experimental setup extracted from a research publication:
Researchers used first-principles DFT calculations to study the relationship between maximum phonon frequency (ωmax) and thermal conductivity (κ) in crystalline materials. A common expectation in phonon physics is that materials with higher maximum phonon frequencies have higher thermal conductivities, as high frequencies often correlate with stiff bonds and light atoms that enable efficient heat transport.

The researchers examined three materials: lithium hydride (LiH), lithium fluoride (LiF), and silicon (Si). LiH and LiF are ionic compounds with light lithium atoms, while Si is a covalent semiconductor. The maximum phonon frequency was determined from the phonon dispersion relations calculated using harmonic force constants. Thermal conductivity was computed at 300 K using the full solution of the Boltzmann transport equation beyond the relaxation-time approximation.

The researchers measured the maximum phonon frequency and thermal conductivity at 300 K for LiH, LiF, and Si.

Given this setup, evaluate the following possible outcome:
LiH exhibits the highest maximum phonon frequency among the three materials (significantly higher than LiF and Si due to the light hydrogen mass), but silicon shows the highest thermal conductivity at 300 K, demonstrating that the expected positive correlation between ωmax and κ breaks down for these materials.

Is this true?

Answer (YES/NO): YES